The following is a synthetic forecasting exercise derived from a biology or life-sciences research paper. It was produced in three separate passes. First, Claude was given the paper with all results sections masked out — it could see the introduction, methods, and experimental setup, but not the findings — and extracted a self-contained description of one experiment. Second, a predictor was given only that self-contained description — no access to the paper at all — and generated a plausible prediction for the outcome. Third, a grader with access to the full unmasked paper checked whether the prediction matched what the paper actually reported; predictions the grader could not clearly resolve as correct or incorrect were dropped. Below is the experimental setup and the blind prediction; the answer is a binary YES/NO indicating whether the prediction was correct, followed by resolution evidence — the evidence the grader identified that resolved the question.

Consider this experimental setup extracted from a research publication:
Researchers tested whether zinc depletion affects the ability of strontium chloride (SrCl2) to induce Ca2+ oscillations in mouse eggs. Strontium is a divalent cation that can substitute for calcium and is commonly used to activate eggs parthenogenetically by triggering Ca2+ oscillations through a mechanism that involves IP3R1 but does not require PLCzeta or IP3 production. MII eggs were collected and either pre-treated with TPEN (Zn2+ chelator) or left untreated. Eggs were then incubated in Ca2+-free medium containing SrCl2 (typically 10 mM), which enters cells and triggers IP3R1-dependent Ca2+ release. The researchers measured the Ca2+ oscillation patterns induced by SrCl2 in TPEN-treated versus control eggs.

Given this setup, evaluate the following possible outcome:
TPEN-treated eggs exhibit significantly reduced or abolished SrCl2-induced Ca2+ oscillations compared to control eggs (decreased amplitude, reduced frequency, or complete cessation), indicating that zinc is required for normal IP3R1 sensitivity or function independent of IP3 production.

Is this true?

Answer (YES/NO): YES